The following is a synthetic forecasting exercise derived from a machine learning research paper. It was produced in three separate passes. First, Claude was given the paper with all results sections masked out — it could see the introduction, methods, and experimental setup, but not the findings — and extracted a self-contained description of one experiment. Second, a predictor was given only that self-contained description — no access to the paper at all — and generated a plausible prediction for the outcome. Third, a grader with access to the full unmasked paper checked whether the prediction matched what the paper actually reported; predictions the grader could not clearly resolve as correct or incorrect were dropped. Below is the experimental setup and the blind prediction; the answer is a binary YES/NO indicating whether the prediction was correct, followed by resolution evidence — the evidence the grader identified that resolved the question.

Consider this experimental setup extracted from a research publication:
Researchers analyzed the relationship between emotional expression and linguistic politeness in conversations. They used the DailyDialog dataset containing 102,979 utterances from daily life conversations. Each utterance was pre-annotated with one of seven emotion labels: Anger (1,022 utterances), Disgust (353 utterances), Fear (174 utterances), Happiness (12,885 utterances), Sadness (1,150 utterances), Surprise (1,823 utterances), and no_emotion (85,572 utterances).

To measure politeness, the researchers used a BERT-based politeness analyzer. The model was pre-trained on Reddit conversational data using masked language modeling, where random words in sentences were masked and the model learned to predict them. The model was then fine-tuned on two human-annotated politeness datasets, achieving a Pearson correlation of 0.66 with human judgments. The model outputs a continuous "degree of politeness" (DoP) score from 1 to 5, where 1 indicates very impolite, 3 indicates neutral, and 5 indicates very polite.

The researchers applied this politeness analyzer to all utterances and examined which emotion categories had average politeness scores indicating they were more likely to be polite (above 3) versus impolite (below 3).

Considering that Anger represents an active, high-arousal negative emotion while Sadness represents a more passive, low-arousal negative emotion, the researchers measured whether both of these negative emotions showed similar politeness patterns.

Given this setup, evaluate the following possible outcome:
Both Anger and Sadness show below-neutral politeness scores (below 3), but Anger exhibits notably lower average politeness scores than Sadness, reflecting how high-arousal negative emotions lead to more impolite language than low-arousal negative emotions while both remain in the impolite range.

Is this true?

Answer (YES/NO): NO